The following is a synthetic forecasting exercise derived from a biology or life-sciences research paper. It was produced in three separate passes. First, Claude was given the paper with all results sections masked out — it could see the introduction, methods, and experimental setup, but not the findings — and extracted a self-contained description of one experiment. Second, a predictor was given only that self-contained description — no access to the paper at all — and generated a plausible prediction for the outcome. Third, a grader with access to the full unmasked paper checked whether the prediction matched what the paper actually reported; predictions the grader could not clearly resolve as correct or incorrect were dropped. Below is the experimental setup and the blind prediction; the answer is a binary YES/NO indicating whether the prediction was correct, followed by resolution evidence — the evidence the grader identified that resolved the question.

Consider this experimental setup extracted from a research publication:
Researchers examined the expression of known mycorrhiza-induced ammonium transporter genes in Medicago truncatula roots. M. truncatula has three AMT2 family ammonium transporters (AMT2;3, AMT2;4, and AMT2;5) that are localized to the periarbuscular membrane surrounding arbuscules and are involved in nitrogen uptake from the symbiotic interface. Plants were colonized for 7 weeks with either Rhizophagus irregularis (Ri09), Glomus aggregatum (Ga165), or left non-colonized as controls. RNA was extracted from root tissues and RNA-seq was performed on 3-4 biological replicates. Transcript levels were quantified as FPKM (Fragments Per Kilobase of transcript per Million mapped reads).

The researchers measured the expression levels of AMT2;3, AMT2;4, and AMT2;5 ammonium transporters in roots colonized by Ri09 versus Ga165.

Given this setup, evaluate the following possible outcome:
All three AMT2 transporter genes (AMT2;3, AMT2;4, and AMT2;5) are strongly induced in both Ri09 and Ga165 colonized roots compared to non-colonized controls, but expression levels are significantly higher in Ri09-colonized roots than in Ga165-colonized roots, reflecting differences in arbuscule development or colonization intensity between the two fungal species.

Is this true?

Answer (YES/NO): NO